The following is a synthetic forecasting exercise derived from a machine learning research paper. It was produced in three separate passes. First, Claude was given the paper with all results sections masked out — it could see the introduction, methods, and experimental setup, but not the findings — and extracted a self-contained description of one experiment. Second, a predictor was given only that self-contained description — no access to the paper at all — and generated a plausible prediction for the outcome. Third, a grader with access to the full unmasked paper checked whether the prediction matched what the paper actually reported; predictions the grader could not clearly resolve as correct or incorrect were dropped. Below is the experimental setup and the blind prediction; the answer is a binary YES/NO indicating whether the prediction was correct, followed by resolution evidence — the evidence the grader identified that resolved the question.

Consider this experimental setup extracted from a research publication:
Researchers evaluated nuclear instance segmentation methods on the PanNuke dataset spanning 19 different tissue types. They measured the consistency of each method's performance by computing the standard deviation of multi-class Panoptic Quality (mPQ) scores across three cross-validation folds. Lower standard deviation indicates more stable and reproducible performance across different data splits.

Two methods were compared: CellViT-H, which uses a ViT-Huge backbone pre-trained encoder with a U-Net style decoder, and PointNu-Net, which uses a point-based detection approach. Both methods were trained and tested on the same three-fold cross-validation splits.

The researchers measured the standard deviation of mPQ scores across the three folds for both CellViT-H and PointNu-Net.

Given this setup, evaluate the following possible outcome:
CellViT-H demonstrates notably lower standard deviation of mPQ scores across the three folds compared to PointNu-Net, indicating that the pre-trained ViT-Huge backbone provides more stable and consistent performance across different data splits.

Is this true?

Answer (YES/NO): NO